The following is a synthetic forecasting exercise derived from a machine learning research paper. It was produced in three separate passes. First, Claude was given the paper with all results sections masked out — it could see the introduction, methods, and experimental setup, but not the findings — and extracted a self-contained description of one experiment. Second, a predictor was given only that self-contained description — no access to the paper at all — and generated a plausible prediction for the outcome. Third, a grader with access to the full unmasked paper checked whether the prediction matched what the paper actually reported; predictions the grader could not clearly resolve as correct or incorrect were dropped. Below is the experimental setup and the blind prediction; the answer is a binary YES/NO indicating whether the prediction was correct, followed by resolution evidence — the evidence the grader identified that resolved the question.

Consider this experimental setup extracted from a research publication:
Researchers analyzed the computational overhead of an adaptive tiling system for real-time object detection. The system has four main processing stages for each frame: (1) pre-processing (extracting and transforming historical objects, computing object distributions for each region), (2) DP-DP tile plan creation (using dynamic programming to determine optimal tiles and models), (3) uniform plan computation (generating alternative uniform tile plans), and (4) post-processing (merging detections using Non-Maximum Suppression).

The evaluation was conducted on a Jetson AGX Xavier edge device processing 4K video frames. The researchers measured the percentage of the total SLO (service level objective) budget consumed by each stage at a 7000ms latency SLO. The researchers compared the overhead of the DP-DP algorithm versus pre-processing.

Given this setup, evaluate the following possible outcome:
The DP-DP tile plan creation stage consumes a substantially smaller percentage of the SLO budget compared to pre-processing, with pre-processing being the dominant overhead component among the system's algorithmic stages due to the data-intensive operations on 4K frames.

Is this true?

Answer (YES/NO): NO